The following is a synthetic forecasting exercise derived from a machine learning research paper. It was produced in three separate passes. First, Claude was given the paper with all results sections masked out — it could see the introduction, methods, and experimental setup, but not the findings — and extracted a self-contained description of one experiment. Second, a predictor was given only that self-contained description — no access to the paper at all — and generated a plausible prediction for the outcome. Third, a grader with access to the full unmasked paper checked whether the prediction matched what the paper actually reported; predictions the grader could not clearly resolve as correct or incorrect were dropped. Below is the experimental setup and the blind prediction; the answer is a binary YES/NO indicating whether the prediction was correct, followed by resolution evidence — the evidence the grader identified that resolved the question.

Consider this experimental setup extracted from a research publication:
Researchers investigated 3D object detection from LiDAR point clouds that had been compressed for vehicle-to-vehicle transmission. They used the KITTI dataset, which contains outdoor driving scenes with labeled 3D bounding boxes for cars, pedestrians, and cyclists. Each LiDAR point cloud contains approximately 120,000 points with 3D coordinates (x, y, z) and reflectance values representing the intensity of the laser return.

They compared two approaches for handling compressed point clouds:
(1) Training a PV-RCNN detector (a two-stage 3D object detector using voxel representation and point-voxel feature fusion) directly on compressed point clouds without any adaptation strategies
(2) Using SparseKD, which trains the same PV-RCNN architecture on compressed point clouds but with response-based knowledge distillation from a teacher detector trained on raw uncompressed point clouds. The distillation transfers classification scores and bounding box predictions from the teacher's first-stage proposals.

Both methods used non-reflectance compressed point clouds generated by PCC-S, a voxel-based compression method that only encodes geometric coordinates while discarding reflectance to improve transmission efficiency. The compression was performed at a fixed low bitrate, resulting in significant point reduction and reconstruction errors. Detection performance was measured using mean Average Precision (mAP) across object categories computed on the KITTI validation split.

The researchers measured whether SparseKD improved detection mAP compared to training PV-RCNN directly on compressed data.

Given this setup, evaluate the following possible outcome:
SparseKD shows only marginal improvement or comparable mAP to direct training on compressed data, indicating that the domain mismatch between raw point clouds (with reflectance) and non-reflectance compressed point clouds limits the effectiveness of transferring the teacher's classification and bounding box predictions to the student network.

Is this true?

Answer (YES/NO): YES